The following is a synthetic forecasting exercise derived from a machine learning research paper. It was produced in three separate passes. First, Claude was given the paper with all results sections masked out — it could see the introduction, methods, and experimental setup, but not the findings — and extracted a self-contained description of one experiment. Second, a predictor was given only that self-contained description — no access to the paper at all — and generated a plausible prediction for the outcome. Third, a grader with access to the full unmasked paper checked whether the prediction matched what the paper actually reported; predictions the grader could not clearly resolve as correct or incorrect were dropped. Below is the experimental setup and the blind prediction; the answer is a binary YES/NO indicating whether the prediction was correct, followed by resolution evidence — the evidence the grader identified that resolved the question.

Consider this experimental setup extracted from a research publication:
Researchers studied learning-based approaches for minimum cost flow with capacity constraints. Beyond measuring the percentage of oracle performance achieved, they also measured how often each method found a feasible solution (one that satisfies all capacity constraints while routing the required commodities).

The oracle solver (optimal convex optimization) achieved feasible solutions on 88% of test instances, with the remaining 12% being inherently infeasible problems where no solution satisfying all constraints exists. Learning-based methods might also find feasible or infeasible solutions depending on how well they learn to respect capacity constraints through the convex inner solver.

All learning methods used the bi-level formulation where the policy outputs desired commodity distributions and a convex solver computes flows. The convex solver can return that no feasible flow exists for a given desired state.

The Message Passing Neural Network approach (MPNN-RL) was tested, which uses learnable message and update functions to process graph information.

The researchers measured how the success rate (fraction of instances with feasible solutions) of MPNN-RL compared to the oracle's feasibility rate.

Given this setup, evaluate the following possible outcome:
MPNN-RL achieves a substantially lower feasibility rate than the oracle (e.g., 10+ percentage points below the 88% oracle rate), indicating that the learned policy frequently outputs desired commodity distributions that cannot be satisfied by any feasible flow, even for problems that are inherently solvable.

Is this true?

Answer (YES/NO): NO